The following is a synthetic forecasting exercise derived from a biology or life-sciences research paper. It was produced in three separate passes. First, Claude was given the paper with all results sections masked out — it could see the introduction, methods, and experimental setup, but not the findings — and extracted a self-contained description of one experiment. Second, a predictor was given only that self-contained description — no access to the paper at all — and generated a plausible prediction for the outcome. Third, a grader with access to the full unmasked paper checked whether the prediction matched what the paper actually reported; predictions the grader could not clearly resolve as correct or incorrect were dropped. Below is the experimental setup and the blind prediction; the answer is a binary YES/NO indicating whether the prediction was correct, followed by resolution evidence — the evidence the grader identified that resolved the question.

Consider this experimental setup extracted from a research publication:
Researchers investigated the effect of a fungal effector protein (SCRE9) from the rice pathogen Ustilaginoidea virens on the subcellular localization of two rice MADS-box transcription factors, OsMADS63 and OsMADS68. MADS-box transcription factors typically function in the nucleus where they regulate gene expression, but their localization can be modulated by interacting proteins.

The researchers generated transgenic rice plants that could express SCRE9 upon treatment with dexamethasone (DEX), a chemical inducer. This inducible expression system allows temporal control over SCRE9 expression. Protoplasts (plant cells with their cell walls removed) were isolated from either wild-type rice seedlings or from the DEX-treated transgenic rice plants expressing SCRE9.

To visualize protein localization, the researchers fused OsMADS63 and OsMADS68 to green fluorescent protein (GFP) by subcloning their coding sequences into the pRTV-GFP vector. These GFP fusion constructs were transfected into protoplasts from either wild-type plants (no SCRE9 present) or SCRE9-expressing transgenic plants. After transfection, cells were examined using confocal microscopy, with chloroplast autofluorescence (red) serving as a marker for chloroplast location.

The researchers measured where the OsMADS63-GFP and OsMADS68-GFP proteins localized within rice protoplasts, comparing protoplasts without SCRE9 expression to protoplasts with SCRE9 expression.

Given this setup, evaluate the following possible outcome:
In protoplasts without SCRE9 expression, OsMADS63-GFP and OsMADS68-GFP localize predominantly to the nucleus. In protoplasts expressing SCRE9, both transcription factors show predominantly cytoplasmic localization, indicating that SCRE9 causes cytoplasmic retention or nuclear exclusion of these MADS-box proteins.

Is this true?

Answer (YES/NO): NO